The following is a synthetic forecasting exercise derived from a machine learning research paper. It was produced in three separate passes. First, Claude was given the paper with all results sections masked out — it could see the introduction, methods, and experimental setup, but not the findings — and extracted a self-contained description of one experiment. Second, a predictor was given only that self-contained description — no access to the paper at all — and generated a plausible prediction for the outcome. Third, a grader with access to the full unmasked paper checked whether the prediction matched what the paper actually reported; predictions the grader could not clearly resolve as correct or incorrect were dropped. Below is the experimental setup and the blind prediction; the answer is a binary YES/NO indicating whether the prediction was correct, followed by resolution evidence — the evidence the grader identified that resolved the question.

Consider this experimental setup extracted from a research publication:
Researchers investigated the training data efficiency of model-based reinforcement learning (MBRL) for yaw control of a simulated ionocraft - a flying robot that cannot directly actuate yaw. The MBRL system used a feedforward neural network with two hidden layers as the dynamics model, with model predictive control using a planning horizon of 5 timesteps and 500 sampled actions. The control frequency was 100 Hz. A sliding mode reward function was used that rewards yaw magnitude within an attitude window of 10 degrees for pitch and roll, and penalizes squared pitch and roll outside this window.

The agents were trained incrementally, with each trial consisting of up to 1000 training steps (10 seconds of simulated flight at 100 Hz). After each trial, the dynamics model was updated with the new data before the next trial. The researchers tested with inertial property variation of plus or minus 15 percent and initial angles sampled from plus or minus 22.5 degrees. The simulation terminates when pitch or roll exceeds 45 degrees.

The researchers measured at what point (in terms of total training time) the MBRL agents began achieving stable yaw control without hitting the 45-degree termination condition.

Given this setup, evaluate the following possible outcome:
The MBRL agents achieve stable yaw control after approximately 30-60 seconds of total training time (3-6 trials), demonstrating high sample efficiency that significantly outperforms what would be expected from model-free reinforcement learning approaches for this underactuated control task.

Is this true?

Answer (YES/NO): NO